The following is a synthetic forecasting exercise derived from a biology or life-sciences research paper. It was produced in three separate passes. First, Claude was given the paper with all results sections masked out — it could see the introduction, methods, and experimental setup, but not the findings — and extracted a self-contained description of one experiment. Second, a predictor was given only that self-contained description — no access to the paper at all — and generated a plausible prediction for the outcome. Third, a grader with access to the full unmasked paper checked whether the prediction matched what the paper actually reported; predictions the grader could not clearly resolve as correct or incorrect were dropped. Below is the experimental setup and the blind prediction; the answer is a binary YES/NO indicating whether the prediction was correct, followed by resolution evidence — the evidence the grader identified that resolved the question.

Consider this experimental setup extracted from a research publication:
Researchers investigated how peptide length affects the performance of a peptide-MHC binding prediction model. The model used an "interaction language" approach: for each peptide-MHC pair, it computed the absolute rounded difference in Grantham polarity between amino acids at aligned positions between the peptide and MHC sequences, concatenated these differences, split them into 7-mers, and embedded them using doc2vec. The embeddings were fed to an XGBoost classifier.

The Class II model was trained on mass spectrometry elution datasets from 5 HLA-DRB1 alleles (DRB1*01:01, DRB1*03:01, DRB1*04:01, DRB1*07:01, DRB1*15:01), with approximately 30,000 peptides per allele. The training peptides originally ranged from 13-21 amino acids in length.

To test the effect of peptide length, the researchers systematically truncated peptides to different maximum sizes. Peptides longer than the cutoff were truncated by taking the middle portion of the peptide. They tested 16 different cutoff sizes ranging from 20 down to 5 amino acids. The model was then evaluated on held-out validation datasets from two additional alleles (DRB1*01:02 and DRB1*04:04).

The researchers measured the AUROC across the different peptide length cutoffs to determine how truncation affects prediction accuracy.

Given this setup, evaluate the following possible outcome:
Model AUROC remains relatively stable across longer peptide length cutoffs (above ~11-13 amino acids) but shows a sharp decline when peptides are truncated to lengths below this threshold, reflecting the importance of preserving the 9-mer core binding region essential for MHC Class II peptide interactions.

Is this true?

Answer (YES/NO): NO